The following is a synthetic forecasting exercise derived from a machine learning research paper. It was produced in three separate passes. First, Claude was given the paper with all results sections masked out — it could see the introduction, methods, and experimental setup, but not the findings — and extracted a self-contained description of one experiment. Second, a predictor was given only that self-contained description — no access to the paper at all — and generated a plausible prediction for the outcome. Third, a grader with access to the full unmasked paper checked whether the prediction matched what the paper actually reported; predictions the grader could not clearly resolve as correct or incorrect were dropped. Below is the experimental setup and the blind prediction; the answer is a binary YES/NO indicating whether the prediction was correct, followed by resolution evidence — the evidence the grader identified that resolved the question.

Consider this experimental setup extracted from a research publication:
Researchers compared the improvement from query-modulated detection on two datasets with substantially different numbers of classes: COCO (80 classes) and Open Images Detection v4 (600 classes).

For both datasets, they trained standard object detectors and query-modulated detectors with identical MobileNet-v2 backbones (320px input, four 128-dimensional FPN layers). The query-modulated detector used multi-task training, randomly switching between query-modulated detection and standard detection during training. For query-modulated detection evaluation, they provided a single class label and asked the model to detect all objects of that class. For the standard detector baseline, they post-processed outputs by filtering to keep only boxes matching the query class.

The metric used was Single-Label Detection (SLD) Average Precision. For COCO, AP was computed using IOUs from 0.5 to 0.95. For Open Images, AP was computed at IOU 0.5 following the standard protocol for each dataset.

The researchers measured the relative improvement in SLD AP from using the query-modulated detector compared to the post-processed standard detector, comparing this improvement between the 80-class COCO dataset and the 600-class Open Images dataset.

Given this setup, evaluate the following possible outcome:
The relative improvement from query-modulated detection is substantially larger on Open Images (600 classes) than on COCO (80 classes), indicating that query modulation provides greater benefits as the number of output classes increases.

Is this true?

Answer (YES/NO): YES